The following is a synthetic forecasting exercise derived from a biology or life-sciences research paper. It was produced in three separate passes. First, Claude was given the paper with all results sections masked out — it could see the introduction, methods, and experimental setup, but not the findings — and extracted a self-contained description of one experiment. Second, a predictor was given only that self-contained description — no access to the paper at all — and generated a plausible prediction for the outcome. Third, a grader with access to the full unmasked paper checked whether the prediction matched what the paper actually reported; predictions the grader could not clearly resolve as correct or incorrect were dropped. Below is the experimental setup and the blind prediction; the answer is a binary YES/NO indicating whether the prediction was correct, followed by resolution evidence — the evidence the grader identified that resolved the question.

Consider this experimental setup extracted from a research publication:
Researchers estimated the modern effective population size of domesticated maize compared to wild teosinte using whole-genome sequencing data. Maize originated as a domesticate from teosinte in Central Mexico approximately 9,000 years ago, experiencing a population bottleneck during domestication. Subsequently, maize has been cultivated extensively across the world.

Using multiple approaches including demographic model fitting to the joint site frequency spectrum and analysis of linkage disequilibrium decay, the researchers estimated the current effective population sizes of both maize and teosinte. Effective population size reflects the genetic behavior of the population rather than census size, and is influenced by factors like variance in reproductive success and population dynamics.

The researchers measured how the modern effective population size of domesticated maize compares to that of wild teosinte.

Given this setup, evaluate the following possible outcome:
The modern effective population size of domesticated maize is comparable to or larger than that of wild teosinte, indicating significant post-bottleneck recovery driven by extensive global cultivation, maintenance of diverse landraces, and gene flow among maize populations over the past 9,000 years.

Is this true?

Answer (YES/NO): YES